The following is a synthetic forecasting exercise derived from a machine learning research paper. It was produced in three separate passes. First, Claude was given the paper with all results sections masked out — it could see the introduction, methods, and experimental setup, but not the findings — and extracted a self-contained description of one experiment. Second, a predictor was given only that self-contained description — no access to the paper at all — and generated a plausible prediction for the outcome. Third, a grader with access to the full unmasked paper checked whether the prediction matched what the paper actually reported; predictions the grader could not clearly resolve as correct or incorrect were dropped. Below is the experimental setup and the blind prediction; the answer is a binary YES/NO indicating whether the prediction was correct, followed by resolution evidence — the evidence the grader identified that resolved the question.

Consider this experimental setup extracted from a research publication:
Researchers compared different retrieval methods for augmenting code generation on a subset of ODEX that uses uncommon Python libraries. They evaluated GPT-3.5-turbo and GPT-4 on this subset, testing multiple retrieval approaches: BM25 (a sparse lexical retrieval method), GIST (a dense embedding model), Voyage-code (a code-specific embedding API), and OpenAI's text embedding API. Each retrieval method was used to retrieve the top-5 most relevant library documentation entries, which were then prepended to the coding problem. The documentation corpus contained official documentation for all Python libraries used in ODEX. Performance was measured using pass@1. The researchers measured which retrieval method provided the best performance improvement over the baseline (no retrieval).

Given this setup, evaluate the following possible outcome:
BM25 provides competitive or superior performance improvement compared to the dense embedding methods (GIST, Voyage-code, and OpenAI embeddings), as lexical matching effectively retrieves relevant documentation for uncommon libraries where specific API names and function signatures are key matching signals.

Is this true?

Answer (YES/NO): NO